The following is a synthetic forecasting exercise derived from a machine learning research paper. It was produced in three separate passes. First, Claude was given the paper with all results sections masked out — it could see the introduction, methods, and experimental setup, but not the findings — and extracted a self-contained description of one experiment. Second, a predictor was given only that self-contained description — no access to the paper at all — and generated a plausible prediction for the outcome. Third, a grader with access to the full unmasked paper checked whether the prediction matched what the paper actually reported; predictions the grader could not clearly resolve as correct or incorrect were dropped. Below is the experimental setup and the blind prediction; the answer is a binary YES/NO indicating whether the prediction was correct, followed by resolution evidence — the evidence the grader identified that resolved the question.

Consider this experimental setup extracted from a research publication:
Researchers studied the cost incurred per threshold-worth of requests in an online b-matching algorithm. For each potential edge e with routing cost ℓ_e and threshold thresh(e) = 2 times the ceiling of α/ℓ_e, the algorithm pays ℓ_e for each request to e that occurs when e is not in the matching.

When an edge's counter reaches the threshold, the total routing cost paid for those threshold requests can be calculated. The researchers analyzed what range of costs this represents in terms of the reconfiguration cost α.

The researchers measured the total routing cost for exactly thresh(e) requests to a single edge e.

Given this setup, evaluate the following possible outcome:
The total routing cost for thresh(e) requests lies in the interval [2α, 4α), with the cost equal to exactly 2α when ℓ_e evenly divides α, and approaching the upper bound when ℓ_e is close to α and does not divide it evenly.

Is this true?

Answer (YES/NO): NO